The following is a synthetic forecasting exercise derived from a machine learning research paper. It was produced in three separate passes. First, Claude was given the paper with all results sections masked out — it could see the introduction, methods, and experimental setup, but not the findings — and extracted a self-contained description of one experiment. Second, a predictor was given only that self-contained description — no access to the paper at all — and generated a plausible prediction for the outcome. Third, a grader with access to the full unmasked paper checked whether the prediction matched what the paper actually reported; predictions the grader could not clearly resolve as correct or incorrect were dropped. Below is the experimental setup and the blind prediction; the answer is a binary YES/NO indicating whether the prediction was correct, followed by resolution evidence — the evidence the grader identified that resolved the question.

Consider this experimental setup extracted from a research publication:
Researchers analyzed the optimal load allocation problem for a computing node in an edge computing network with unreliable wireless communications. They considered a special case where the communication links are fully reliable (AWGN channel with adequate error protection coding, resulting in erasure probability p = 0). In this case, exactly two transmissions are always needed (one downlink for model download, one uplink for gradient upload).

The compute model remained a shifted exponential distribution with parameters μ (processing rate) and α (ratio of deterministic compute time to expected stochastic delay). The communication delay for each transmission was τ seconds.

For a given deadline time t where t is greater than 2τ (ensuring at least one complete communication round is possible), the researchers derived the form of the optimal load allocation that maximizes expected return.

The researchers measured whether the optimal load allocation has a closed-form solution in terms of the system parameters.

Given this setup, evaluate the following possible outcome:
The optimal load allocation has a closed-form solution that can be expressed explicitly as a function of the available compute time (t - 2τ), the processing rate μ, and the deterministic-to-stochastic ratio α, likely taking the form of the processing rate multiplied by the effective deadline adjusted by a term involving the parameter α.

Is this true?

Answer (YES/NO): NO